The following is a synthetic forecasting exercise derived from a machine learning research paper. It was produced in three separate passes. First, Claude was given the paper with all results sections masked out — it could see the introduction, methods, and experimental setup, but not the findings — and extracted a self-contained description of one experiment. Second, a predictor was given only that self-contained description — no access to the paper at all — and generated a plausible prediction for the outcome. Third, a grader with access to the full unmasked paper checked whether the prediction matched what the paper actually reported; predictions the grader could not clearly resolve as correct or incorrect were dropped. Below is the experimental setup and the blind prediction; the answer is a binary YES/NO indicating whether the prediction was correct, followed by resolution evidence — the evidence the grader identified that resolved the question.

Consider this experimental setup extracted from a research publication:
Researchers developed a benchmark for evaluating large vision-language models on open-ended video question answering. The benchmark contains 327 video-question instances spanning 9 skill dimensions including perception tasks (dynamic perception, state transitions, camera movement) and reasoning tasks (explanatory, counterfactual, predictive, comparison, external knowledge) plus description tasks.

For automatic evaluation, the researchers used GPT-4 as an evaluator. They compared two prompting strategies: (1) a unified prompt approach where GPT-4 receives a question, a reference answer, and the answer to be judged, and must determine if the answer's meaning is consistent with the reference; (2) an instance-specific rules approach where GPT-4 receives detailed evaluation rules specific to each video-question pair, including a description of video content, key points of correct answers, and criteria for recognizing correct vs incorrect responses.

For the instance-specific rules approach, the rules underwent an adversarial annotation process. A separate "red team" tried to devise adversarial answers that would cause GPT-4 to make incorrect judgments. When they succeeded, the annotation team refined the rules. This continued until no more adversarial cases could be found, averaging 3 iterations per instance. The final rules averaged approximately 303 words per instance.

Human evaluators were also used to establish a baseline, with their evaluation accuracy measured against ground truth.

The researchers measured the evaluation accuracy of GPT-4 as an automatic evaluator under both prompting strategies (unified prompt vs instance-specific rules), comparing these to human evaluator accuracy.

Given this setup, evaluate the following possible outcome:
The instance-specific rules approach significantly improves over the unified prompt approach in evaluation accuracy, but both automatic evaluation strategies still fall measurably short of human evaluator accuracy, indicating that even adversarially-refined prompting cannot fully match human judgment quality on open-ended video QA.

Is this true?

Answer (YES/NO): NO